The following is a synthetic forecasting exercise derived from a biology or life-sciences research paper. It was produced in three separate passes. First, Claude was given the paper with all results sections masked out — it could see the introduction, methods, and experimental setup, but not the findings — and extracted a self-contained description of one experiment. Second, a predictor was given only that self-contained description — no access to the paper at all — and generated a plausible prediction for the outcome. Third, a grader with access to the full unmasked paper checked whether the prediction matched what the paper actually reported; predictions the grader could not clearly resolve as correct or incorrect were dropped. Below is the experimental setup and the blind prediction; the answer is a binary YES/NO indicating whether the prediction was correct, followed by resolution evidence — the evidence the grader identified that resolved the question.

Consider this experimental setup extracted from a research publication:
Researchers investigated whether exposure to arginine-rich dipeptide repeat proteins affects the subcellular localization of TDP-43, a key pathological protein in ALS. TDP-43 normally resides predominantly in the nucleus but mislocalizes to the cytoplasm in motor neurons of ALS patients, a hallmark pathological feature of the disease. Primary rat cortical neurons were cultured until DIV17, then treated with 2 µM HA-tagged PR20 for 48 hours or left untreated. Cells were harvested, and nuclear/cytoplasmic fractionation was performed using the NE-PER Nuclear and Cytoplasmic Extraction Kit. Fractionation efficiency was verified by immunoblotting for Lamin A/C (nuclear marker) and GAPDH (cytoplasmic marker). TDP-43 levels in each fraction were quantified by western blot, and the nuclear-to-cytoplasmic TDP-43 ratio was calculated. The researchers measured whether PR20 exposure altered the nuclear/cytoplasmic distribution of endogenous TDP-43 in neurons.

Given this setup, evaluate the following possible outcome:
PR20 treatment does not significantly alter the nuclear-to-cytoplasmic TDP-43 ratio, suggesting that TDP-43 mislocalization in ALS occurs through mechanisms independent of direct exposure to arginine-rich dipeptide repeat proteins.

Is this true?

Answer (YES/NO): YES